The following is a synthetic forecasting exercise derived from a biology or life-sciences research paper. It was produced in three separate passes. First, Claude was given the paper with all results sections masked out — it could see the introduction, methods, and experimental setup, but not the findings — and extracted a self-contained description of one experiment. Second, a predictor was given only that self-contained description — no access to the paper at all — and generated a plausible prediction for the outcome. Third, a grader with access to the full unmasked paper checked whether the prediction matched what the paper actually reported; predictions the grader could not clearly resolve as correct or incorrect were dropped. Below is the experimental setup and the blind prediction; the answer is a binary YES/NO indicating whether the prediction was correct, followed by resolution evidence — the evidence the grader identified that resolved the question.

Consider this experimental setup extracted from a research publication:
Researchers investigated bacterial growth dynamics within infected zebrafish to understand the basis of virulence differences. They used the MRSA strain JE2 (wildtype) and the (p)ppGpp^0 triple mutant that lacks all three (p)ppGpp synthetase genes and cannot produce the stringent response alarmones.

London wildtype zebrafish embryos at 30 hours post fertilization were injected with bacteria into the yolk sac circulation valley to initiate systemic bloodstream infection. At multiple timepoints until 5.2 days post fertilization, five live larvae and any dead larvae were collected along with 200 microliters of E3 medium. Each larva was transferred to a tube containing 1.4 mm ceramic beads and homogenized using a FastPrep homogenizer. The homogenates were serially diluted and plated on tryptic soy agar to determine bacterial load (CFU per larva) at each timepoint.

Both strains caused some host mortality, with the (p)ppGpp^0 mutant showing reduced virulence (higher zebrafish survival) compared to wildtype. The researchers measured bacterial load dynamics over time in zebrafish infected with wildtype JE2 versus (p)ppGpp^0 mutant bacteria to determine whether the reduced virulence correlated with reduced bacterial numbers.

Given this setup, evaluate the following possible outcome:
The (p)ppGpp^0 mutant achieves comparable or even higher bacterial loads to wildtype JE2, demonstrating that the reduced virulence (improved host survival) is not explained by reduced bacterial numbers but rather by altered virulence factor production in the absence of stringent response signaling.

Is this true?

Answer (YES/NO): NO